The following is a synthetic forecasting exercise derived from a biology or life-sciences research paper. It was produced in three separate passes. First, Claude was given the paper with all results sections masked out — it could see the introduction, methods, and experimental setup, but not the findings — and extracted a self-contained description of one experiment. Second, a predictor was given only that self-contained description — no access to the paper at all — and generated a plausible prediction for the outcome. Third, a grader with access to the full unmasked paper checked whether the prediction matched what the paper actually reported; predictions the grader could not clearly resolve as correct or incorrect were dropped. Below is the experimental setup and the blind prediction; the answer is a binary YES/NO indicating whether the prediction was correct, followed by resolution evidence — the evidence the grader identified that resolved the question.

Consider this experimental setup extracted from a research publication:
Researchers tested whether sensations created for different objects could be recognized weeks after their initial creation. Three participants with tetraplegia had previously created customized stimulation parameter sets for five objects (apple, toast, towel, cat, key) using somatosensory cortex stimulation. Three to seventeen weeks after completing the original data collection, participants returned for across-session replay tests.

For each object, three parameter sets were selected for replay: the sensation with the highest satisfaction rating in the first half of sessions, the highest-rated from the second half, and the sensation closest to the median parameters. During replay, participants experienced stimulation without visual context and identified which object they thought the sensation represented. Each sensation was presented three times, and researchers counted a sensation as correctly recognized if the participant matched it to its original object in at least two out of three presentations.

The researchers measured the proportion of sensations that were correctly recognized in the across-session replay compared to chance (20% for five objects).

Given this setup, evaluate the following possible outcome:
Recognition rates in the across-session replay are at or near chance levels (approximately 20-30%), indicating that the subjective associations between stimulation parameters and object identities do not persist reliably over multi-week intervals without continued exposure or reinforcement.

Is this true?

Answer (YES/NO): YES